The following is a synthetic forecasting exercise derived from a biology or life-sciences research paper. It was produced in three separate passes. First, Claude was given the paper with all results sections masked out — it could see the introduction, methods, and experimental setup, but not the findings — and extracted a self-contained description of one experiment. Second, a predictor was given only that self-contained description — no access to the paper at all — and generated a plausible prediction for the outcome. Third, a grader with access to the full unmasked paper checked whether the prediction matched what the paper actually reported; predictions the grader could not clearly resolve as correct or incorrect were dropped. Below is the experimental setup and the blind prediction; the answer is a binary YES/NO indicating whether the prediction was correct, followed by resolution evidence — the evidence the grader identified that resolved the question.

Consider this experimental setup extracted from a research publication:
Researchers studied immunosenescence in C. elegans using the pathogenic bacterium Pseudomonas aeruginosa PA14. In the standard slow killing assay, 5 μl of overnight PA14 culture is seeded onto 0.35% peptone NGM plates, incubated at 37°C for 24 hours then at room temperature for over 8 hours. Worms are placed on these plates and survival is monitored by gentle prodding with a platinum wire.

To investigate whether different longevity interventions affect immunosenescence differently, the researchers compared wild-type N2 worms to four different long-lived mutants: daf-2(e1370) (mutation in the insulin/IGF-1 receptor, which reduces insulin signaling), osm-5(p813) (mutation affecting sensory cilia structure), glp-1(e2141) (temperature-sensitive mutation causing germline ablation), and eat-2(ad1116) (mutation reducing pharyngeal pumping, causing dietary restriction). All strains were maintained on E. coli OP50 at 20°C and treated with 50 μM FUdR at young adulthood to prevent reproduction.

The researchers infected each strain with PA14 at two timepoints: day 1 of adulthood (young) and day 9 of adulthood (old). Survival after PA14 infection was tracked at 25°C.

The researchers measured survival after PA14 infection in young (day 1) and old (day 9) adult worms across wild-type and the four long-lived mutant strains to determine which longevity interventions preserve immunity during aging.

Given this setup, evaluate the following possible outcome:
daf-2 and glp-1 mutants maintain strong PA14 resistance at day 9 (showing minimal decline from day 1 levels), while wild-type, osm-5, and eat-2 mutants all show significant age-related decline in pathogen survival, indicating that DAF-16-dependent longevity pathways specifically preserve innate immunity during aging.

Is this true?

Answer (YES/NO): NO